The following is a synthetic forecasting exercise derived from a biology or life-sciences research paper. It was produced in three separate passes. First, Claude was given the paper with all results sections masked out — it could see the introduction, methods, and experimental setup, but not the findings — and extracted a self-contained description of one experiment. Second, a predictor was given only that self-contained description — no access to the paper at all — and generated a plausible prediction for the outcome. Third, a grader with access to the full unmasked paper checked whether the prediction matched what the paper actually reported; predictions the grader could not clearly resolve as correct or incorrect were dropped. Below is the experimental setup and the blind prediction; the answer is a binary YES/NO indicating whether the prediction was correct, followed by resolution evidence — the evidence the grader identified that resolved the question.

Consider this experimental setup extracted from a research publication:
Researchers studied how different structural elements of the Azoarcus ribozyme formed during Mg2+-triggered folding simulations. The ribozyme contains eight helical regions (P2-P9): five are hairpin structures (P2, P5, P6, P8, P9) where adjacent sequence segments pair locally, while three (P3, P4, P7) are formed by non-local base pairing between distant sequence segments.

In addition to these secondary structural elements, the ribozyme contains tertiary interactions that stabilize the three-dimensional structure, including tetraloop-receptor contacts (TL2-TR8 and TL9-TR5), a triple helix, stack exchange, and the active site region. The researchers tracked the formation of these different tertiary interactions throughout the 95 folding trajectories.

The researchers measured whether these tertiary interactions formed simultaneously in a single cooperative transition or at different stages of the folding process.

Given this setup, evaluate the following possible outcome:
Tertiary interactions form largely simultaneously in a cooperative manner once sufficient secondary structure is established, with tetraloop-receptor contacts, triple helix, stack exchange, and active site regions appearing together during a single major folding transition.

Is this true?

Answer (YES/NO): NO